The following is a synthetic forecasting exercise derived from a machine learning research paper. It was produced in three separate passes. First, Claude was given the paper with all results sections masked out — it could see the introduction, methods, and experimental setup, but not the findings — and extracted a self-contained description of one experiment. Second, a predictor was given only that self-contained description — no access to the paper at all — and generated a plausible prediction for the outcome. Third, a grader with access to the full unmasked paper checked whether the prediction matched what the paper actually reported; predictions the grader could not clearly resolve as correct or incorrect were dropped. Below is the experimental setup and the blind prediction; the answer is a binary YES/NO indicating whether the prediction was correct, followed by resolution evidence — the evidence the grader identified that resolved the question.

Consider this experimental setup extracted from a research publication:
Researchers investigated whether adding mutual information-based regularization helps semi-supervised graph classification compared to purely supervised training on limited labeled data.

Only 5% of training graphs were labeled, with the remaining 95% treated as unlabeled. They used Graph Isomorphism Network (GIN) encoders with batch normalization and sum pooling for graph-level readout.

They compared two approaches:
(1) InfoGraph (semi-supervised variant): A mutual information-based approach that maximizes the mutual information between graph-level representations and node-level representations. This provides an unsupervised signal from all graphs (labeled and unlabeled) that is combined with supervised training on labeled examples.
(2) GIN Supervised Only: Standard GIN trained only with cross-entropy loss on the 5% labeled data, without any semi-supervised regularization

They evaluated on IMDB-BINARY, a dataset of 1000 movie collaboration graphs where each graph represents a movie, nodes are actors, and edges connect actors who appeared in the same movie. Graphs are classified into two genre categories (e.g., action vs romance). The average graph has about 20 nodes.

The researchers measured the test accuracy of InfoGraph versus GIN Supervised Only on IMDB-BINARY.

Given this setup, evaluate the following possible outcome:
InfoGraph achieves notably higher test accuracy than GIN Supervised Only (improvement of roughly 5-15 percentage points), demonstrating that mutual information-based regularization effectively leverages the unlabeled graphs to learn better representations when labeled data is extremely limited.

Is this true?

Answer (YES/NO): NO